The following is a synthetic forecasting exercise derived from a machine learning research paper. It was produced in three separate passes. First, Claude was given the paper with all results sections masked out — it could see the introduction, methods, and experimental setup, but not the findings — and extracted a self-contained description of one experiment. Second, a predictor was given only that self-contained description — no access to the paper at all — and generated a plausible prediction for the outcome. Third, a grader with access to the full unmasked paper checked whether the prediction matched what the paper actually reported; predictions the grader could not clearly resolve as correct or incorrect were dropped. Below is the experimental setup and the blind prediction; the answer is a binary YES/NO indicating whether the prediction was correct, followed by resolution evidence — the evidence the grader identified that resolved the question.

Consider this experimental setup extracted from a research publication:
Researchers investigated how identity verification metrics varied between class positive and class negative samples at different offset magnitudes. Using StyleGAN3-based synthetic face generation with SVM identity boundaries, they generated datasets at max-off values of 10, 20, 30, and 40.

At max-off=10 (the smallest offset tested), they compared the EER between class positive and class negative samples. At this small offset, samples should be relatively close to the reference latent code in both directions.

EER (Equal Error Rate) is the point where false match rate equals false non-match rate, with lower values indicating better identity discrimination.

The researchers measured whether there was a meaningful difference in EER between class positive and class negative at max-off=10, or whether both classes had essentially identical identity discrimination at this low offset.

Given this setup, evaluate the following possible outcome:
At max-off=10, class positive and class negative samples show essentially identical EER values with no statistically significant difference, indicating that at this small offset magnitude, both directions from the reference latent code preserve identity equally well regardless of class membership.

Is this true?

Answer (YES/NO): NO